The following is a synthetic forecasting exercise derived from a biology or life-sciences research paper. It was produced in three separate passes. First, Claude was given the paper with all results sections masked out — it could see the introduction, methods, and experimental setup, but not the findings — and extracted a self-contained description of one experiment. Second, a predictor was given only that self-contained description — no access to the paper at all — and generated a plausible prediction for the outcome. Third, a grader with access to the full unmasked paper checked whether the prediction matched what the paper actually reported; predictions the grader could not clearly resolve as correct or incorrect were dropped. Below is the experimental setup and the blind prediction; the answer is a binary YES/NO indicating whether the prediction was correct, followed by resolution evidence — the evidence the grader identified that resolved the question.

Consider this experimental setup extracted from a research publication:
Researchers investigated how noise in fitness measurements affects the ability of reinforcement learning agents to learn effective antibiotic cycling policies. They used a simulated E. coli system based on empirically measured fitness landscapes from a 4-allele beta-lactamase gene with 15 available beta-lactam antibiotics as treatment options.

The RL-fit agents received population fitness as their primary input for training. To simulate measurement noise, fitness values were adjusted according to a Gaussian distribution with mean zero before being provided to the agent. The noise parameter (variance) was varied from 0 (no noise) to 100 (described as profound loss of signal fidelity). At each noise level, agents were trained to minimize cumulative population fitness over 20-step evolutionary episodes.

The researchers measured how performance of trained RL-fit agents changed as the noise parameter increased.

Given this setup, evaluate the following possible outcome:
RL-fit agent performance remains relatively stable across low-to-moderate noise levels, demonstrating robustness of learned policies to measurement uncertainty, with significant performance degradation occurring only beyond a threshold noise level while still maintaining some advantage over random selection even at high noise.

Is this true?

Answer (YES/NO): NO